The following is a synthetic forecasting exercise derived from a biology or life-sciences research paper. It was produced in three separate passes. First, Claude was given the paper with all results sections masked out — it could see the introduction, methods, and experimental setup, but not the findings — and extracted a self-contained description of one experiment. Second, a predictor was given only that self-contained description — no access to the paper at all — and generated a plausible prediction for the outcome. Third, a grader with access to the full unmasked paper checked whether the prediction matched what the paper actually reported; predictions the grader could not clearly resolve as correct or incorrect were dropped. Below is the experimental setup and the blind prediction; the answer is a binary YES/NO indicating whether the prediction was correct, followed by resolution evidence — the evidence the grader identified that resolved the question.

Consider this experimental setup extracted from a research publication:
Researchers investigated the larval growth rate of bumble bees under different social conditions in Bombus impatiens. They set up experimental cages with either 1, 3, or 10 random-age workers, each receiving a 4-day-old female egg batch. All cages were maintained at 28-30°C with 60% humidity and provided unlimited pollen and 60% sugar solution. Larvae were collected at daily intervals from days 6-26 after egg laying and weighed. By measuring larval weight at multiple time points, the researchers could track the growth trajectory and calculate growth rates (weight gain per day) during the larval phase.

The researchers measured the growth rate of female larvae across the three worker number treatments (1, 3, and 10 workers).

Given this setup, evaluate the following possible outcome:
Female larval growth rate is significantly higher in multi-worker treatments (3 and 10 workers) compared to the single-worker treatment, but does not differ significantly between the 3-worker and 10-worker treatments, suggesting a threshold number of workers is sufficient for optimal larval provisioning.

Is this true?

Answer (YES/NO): NO